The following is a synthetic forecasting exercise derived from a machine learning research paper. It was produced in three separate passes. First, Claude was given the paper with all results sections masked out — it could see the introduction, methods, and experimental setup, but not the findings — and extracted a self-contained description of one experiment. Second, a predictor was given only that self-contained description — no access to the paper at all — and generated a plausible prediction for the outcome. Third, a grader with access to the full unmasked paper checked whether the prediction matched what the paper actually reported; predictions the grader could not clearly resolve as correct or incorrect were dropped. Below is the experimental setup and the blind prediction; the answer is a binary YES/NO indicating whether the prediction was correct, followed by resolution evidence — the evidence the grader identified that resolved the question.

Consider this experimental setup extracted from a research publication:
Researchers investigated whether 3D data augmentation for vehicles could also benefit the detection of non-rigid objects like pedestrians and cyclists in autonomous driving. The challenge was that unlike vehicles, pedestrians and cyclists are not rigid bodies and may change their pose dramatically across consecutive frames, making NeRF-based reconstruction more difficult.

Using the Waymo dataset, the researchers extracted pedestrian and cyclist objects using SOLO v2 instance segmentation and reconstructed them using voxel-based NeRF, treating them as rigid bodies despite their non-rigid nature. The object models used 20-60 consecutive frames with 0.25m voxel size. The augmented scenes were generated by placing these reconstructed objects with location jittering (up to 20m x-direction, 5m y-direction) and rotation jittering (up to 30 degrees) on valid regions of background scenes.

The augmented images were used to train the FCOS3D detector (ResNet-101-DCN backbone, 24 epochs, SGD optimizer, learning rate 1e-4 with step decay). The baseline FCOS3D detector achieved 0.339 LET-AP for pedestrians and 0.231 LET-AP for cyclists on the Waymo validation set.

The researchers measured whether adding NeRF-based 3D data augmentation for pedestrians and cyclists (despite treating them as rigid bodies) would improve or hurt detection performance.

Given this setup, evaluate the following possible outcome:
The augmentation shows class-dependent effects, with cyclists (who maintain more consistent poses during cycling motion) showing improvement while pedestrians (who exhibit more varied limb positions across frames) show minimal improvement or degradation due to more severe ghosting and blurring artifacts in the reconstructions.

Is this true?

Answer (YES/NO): NO